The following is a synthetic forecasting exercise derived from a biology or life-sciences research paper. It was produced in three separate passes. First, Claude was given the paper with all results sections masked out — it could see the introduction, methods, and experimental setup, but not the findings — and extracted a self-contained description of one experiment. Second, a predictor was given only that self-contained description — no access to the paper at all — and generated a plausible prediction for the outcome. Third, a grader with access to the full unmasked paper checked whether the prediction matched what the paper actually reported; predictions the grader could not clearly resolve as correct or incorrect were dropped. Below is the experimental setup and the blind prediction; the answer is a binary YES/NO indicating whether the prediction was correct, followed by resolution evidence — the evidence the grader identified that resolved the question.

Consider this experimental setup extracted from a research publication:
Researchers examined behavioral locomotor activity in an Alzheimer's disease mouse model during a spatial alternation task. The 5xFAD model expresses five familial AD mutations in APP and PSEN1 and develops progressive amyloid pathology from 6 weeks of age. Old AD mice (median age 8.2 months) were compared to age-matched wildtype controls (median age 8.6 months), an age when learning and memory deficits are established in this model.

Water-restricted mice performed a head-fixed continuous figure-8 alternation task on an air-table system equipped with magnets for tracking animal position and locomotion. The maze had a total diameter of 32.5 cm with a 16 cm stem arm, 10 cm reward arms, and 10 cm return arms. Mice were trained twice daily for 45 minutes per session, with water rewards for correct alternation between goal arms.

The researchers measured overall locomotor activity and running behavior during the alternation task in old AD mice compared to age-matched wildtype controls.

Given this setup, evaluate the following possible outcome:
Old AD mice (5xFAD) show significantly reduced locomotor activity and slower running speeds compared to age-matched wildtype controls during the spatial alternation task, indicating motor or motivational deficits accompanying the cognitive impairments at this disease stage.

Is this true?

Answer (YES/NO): NO